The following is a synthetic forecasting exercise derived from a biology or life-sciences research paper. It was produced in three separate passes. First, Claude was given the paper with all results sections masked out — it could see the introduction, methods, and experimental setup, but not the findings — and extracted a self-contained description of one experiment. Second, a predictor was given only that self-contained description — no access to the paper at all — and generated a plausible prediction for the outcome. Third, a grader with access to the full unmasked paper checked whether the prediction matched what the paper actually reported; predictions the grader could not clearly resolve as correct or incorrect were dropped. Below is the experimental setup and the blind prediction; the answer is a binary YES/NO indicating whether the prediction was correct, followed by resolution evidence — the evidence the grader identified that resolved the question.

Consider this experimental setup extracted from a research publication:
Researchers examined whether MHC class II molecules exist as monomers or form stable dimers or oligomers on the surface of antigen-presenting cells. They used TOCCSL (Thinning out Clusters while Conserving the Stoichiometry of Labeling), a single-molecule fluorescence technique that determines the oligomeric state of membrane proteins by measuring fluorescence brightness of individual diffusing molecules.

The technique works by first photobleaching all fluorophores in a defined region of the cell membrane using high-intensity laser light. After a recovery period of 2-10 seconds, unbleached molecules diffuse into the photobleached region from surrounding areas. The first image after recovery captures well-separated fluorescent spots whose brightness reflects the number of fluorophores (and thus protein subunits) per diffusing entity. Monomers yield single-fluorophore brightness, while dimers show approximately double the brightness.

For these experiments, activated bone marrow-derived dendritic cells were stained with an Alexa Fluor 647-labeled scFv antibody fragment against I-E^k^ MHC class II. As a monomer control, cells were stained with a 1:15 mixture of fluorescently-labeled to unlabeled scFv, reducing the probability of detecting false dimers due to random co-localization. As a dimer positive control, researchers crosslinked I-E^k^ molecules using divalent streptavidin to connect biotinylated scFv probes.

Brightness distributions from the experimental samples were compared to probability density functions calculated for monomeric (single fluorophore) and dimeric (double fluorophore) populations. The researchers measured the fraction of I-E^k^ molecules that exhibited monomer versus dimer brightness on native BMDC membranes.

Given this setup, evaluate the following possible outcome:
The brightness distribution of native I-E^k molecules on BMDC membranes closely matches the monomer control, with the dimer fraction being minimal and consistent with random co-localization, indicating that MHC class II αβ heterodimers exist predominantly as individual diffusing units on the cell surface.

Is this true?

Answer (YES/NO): YES